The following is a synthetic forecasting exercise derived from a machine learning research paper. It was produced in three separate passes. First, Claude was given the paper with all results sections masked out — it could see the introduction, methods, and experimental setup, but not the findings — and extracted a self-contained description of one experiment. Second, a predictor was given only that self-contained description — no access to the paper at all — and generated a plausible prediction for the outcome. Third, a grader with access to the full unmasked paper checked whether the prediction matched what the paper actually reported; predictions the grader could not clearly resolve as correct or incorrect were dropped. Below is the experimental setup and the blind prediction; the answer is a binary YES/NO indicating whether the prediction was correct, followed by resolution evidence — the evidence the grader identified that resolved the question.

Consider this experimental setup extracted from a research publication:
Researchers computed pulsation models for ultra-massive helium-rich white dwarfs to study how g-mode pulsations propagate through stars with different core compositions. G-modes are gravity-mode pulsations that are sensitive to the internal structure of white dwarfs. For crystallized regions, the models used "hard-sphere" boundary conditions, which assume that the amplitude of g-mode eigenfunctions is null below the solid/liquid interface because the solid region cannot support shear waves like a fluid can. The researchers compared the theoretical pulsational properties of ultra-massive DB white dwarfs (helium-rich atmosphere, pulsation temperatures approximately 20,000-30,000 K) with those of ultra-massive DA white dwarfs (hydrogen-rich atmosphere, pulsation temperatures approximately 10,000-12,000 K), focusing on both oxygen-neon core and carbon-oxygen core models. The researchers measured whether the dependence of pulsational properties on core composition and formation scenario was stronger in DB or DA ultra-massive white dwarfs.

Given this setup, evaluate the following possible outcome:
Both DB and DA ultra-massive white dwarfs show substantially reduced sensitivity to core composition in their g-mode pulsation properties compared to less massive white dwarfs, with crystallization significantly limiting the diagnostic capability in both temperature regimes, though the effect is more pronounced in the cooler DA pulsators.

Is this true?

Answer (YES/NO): NO